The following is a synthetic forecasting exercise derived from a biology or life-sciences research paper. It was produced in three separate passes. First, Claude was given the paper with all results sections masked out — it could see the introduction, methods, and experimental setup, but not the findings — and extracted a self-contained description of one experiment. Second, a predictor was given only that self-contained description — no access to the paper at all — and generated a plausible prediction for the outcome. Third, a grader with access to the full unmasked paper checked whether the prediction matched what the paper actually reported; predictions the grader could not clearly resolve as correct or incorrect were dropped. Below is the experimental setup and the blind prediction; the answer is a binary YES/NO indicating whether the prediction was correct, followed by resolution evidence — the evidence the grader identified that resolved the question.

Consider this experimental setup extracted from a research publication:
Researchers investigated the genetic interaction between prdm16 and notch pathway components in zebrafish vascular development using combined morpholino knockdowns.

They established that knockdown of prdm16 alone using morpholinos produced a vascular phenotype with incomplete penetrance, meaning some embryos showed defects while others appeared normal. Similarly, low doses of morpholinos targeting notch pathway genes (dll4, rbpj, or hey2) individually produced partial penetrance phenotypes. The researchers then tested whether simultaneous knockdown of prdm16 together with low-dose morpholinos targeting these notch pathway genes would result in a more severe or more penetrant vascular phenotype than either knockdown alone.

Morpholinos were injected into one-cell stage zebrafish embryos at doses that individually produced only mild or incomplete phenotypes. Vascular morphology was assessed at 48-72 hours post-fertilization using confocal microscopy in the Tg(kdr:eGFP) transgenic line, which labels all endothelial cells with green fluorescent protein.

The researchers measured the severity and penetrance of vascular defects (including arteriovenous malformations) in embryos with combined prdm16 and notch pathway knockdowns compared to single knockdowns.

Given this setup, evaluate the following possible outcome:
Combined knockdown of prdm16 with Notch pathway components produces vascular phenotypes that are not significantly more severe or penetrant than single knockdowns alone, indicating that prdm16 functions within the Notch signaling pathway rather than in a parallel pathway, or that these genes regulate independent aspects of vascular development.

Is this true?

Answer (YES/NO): NO